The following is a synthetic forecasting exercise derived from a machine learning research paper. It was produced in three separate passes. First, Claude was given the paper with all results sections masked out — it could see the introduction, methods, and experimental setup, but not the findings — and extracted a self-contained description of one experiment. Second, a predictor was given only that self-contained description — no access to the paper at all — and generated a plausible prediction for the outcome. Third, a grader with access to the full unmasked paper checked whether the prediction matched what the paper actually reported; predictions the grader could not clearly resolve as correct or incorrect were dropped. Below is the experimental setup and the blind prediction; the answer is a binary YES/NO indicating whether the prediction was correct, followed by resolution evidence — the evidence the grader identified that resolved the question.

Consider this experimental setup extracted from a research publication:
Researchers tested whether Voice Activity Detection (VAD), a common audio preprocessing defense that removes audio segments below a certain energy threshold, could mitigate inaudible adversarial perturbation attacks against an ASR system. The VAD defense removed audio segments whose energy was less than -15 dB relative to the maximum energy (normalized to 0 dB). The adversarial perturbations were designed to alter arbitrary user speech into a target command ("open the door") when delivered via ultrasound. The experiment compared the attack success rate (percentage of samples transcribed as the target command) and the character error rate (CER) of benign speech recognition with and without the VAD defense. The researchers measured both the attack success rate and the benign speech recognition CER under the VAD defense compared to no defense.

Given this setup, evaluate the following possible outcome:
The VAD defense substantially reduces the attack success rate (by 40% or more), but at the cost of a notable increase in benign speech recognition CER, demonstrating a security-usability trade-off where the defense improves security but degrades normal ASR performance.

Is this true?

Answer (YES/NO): NO